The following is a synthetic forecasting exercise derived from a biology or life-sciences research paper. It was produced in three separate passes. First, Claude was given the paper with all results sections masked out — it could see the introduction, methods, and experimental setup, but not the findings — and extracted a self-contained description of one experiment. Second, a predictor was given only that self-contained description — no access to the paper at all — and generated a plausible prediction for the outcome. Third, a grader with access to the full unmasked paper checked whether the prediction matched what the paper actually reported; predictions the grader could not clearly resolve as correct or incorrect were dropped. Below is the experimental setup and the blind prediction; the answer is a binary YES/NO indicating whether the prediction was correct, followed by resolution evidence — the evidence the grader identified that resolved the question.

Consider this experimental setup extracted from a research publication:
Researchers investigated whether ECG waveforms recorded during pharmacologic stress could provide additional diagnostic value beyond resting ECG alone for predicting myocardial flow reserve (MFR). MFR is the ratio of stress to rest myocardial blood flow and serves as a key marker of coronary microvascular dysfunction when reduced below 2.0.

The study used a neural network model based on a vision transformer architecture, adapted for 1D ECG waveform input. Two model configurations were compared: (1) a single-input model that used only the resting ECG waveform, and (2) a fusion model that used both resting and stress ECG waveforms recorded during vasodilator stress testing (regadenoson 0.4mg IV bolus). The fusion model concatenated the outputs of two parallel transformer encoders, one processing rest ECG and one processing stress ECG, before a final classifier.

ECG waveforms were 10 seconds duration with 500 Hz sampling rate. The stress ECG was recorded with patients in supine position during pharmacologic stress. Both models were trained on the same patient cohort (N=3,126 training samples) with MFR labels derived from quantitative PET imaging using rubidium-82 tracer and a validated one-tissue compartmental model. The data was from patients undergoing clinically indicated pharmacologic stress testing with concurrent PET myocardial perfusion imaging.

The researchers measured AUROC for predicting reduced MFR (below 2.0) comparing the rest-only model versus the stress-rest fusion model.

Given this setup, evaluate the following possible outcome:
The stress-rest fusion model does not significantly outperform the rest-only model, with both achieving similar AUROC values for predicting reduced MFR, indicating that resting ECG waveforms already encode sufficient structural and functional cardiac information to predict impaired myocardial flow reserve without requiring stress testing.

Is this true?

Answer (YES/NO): YES